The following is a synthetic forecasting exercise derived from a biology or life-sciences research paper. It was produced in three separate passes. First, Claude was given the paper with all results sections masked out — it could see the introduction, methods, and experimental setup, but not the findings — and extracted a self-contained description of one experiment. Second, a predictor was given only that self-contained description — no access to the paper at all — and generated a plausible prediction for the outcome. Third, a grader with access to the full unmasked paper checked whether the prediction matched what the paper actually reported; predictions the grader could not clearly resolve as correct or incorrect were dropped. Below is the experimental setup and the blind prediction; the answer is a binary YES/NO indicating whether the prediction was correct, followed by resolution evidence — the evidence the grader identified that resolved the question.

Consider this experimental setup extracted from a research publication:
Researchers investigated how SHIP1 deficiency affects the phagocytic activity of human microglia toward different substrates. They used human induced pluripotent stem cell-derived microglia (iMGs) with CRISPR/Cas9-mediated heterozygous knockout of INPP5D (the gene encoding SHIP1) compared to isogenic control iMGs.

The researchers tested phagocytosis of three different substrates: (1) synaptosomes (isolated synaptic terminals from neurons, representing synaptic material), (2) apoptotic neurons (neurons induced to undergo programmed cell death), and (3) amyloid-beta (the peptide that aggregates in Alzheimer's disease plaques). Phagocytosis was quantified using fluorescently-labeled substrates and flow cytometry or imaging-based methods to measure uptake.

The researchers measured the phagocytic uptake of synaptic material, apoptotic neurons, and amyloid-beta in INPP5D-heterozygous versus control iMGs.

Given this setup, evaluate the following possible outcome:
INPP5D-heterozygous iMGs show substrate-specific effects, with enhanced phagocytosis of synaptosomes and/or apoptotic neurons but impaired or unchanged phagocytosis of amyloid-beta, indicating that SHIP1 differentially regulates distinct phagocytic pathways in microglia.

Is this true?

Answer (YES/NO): YES